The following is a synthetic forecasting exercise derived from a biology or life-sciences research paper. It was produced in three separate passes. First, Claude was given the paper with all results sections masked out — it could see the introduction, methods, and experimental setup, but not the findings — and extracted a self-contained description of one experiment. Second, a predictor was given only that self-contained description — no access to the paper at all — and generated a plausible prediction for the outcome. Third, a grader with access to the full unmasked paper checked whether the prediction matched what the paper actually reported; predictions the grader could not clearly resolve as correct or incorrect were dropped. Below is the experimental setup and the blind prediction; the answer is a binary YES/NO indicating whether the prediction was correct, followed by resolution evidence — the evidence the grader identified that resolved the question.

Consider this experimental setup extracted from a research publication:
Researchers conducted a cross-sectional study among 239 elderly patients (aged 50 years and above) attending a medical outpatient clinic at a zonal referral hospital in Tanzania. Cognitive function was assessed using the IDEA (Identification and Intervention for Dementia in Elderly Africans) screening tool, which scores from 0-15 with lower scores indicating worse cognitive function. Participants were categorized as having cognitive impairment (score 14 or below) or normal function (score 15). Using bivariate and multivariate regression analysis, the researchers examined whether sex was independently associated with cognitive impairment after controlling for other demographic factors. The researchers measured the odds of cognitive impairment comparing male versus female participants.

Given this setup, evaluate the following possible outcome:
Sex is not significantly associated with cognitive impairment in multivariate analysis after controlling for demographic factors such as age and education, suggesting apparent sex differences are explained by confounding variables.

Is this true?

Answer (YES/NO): NO